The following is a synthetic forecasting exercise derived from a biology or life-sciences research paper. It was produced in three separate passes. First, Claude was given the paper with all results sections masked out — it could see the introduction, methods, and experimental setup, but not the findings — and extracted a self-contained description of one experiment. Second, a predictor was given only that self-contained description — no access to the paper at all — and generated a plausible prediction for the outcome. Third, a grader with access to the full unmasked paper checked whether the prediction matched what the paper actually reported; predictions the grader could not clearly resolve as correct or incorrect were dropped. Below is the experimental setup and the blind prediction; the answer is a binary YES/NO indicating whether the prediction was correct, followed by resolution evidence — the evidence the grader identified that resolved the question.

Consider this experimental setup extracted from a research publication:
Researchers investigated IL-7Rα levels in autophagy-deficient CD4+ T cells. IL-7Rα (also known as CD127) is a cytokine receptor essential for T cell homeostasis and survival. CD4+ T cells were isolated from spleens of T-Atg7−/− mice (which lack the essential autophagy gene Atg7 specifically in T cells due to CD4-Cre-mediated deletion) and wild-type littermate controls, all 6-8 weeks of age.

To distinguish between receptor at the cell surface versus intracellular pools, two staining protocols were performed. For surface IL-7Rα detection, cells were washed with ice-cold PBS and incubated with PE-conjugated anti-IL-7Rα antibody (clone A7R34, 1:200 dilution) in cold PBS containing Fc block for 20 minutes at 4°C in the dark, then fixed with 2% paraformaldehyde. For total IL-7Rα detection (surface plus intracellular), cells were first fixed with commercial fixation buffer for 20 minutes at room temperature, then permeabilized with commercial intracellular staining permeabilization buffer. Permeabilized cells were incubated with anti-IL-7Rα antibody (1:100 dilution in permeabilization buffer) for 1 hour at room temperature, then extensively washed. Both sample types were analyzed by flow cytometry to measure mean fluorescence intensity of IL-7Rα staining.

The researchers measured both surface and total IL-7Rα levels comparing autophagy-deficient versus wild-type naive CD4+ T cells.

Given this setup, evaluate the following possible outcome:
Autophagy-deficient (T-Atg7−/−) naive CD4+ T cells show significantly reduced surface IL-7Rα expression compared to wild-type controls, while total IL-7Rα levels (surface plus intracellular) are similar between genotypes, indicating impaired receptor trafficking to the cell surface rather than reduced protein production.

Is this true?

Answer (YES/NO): NO